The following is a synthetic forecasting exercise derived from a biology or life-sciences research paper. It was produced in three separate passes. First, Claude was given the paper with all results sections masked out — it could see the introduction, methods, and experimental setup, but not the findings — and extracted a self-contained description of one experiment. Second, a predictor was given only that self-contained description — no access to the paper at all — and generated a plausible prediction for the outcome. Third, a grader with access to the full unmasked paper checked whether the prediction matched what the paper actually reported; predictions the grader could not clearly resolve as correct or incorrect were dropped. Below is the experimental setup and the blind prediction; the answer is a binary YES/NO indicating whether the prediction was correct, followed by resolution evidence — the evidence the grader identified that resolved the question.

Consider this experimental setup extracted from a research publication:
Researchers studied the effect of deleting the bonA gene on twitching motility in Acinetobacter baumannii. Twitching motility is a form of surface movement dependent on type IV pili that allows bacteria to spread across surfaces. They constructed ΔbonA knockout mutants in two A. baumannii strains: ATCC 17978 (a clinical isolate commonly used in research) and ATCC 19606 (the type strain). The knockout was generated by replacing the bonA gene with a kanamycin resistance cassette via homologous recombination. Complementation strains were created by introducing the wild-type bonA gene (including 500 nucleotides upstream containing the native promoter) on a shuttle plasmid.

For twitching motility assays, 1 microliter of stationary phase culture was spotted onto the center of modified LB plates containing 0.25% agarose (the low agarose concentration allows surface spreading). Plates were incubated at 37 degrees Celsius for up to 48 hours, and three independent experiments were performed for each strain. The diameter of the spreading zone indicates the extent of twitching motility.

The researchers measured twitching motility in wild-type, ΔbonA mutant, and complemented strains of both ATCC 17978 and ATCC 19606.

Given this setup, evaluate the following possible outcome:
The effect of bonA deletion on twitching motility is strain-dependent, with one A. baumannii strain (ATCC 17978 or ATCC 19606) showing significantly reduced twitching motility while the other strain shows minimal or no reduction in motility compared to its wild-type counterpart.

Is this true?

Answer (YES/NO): NO